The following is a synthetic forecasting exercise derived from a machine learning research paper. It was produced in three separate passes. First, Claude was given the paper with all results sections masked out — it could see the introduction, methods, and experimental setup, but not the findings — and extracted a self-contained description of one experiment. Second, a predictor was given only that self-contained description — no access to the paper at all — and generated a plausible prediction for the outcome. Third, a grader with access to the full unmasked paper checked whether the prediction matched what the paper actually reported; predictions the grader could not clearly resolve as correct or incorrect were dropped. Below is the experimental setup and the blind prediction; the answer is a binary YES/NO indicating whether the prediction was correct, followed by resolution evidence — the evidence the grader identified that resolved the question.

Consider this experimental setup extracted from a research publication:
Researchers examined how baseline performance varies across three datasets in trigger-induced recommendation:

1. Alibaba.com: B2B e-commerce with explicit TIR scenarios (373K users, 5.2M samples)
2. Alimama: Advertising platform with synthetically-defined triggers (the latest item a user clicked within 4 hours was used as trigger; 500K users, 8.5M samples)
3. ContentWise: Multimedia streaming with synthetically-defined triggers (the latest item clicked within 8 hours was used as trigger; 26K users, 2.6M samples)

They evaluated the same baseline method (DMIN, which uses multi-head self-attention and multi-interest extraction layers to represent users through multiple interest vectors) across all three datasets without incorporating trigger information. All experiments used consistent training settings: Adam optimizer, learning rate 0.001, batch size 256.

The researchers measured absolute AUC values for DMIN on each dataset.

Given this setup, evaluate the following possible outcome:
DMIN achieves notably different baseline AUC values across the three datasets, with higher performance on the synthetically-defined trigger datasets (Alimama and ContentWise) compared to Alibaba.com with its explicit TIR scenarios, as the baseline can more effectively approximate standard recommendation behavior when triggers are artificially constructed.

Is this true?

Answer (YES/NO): YES